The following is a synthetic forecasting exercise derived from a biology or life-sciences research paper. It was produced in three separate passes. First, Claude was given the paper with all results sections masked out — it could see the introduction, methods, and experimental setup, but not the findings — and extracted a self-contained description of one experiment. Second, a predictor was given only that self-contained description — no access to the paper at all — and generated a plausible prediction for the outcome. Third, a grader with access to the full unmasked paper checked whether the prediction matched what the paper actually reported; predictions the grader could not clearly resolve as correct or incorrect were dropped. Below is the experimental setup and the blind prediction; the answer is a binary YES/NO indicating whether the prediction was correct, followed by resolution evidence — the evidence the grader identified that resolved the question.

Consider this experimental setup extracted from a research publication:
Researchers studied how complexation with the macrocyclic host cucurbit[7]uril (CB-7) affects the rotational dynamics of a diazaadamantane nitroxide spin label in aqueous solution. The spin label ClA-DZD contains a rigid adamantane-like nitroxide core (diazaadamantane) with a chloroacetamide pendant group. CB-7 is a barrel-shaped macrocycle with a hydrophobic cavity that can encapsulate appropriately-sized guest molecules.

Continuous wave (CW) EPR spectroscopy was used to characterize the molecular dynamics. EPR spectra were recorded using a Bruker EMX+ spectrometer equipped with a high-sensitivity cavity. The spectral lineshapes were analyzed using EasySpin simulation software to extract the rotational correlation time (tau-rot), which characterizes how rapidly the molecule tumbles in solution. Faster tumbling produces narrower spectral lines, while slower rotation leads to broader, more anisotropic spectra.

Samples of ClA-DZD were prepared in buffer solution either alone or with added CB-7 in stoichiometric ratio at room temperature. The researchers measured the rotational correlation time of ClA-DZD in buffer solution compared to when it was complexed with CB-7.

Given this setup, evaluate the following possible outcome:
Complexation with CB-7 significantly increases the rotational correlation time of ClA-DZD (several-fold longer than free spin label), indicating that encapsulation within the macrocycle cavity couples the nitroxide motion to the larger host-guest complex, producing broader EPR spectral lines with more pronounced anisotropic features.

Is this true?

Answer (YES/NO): YES